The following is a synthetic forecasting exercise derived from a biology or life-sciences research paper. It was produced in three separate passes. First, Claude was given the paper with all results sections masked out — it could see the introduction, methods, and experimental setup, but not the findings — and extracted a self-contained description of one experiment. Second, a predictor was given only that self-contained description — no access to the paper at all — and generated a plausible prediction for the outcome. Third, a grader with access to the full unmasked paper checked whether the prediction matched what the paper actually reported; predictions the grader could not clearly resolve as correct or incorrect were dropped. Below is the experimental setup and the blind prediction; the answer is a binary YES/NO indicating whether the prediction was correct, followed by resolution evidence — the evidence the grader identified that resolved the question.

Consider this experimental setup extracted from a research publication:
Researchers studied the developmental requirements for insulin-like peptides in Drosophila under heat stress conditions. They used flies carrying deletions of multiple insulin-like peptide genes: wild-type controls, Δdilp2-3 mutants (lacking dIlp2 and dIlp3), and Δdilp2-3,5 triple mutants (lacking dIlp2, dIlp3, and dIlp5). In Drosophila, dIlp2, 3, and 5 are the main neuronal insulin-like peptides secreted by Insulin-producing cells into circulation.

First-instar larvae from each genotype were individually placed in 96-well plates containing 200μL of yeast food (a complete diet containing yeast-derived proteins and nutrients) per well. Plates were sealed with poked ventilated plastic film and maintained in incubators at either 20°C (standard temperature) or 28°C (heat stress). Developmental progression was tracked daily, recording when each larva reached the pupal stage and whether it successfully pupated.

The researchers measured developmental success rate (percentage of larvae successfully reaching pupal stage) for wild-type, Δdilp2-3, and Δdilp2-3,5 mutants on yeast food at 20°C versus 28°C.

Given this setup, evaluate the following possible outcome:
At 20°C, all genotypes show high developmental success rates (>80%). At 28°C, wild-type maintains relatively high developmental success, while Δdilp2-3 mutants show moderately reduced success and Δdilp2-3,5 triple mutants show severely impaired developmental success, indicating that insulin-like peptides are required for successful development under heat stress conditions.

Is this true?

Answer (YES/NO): NO